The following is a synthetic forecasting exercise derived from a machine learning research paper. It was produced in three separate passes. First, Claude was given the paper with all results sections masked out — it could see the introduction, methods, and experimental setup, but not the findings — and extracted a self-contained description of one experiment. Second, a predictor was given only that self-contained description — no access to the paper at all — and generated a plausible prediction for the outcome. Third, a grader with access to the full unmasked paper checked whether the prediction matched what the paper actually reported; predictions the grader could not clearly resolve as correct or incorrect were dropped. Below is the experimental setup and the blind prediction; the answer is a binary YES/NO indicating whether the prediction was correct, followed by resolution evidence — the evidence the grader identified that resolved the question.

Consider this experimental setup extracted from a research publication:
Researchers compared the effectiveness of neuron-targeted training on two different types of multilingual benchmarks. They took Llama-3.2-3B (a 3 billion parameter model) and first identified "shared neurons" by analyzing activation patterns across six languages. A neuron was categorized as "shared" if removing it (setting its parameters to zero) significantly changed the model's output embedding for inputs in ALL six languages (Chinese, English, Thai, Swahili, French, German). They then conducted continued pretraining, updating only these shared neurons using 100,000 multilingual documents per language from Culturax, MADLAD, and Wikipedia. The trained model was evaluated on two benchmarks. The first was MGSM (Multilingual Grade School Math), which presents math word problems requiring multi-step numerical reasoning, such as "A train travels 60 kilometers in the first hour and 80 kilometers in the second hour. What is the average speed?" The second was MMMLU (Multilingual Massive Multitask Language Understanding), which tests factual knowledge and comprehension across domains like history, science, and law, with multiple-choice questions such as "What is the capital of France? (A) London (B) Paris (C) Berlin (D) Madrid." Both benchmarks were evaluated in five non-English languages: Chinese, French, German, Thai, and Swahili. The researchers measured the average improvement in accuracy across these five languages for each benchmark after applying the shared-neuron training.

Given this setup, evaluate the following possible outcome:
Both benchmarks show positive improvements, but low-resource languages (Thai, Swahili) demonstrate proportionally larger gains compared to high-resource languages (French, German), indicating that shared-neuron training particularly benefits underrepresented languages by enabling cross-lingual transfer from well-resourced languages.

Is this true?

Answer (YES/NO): NO